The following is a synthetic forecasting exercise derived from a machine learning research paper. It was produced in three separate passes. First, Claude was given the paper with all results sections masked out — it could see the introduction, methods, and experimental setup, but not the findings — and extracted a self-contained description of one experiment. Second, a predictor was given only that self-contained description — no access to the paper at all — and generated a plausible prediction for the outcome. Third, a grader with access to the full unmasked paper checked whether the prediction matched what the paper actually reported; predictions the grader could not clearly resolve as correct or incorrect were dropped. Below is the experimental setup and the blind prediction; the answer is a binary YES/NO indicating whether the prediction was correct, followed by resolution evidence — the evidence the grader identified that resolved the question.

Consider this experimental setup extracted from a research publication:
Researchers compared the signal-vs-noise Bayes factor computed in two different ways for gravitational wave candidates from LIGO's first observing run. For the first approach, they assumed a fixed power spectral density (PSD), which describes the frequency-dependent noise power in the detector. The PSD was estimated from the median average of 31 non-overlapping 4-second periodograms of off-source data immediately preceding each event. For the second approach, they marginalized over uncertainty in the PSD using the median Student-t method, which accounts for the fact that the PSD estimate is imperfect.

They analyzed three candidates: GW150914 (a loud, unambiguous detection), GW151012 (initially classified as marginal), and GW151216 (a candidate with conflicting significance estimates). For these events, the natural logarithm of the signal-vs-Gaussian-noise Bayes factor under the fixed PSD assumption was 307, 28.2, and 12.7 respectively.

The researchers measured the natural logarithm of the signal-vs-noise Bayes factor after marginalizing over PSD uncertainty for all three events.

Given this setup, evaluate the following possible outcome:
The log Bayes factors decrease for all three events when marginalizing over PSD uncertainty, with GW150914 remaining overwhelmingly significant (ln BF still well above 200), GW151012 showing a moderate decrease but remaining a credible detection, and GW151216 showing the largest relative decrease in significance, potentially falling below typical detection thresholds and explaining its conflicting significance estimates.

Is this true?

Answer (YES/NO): YES